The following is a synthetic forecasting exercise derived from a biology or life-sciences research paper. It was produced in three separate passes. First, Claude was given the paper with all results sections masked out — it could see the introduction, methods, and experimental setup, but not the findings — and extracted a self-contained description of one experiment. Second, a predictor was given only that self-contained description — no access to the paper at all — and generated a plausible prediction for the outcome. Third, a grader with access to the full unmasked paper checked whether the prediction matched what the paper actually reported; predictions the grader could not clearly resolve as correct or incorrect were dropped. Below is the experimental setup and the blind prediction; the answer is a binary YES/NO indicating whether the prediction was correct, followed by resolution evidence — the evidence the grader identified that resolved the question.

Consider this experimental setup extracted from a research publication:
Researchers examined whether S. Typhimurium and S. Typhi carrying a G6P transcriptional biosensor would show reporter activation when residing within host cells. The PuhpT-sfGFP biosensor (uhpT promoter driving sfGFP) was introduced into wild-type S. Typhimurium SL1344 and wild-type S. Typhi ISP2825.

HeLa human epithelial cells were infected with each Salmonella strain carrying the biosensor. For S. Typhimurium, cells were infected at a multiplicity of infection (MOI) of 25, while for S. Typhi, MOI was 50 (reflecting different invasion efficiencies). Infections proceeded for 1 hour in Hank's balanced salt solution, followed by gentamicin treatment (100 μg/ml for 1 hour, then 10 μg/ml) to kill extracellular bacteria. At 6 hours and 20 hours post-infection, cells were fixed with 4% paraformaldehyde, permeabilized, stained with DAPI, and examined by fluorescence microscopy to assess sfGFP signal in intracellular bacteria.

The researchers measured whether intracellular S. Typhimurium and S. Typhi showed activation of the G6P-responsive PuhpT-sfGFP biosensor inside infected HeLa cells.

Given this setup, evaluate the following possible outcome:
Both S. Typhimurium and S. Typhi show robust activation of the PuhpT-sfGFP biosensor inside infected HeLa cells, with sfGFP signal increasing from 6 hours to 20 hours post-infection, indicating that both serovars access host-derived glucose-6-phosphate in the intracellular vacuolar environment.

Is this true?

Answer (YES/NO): NO